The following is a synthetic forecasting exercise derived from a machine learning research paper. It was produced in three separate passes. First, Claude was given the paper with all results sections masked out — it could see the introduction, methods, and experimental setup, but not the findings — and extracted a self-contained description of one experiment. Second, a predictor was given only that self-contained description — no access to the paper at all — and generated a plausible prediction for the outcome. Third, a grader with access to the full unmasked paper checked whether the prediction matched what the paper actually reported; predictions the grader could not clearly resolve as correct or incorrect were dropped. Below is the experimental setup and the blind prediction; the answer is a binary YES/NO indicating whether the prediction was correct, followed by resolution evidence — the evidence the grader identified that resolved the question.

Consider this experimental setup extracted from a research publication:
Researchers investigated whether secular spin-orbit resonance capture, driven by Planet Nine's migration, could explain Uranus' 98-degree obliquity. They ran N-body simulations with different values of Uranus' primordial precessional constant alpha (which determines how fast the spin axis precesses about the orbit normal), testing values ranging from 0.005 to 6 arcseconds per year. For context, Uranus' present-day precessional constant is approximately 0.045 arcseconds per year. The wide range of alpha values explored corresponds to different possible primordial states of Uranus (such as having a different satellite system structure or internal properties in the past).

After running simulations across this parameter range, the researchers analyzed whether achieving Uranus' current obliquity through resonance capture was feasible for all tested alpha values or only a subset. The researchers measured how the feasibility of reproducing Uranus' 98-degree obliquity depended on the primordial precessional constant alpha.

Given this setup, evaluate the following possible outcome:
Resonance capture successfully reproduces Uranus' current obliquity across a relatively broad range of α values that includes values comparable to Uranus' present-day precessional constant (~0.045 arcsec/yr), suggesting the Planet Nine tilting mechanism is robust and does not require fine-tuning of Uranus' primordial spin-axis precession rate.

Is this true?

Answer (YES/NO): NO